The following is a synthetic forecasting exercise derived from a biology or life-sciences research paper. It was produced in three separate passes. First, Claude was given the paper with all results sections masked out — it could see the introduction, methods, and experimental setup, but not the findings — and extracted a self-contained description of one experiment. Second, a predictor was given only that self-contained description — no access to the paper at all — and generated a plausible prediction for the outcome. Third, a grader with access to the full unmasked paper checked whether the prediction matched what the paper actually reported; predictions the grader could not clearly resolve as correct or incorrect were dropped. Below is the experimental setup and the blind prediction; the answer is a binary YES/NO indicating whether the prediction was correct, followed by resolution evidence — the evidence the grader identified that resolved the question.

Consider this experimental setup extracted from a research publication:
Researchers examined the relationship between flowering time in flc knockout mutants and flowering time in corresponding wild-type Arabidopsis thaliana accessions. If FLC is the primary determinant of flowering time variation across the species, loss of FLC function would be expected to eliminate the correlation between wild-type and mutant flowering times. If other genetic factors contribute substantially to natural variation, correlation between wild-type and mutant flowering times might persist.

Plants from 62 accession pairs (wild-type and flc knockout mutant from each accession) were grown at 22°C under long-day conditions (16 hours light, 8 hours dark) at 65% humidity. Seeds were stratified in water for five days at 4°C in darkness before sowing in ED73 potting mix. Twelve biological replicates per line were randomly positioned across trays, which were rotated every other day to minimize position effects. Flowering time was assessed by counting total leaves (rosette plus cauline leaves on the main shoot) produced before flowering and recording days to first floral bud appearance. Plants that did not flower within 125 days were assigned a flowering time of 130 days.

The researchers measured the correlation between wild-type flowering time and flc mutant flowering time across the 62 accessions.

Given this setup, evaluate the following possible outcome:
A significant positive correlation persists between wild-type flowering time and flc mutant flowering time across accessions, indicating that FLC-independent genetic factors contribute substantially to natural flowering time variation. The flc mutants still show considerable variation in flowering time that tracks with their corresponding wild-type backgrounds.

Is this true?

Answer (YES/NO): YES